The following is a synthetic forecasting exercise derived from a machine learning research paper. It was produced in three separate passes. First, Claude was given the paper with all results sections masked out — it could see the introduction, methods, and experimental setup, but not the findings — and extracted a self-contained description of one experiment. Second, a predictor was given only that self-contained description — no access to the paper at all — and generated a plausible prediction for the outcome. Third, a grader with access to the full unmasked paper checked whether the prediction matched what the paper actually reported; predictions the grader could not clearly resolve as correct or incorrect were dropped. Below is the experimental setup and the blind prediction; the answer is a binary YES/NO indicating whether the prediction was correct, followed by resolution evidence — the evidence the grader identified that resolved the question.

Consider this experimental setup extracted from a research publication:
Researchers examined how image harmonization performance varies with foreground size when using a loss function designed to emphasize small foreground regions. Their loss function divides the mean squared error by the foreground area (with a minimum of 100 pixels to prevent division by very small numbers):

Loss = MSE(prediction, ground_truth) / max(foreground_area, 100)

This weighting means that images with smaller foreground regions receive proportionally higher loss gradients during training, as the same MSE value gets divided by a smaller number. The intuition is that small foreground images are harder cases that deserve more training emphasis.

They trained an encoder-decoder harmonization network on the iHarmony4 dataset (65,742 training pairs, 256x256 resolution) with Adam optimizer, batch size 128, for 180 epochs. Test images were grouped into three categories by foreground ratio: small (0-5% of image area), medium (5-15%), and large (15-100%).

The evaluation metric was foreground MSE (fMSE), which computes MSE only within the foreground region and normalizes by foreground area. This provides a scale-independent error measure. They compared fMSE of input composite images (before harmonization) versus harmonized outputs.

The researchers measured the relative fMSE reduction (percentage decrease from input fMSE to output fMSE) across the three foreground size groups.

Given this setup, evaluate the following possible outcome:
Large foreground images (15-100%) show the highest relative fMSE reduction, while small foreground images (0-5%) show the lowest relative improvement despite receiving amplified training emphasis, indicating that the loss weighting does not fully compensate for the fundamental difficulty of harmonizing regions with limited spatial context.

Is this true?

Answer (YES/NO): YES